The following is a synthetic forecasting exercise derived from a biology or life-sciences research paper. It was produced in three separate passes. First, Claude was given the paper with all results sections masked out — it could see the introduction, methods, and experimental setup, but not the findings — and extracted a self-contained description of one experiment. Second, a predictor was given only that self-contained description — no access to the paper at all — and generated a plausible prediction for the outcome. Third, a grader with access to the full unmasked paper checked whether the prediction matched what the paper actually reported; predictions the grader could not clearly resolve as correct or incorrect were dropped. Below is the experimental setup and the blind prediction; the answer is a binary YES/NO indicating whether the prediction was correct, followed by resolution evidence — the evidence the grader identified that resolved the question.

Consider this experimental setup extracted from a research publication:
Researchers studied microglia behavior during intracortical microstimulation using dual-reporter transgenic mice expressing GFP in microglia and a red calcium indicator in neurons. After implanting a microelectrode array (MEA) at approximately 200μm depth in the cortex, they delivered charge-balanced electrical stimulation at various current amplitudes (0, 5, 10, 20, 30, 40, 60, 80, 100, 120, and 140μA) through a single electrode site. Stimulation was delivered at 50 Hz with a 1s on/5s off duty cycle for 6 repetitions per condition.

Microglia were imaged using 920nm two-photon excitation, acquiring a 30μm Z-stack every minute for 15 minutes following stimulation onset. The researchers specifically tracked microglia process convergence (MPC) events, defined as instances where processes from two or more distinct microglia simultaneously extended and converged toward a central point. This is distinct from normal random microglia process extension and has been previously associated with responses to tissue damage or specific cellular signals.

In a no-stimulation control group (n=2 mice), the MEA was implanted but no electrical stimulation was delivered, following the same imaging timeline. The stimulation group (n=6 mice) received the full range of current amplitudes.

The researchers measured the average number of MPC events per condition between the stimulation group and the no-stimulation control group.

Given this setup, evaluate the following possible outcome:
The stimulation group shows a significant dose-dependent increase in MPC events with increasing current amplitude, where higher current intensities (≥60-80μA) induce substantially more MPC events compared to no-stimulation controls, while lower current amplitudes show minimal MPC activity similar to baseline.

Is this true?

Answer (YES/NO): NO